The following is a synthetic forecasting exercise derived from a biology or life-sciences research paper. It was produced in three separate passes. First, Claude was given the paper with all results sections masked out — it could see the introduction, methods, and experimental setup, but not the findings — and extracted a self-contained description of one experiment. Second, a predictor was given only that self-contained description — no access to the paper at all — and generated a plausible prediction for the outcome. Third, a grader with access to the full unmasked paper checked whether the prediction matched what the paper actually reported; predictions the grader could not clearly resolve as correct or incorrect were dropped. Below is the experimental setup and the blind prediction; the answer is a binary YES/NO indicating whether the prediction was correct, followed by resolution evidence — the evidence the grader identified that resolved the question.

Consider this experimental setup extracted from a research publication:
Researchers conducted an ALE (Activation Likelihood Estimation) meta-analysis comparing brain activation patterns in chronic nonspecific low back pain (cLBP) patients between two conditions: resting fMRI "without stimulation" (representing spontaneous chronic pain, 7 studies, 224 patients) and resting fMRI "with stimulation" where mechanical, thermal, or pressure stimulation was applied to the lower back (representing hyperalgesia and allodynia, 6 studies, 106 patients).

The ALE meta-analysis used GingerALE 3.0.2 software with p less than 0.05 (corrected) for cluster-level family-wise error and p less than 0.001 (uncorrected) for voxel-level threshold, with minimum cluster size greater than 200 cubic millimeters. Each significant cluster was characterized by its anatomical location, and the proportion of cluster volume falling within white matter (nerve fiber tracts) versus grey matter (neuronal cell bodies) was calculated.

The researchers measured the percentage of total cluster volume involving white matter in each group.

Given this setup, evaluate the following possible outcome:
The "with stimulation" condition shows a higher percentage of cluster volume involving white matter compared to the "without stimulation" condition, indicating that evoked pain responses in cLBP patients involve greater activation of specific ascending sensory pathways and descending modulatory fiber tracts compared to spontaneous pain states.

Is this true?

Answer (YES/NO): NO